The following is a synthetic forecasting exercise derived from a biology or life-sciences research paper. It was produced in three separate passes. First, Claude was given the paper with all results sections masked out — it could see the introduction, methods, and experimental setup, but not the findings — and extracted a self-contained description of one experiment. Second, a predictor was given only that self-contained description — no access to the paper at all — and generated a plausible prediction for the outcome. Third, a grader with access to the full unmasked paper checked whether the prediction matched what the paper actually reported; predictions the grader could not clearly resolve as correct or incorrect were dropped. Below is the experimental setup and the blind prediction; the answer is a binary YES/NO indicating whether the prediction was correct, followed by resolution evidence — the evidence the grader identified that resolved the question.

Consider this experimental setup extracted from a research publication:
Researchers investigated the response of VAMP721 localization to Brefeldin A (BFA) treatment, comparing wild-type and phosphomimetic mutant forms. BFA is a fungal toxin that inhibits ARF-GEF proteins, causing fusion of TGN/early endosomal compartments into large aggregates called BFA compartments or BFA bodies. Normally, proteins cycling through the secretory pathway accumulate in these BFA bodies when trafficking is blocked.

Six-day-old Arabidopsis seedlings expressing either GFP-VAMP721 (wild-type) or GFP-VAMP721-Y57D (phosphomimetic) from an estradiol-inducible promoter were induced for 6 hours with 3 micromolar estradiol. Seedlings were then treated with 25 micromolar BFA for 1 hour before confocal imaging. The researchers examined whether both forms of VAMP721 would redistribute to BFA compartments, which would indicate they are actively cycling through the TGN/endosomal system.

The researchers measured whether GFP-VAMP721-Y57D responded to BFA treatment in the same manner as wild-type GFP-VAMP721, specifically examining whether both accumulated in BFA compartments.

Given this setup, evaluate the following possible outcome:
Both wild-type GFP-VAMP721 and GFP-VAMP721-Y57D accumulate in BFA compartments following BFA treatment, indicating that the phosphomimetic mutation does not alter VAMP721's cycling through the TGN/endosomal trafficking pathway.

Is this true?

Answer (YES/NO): YES